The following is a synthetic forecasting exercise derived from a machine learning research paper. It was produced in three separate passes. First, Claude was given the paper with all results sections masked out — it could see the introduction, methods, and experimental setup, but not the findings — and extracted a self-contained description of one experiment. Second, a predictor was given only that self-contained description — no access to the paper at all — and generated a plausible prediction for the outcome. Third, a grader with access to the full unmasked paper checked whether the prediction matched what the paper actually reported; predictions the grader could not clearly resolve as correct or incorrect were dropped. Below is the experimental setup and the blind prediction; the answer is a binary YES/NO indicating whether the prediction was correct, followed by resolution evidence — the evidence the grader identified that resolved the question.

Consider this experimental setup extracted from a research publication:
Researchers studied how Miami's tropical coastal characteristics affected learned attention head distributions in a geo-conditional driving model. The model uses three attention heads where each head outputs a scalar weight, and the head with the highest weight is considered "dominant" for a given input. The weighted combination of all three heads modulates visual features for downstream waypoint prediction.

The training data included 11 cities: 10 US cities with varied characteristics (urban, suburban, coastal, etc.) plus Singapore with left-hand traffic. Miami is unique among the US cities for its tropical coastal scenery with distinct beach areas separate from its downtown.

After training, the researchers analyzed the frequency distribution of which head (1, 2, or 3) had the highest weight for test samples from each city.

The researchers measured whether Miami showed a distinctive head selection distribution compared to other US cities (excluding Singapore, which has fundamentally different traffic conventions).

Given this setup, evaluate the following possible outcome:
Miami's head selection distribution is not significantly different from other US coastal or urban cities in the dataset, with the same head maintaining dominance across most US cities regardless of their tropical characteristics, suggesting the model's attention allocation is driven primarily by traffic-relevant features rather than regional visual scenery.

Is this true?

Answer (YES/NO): NO